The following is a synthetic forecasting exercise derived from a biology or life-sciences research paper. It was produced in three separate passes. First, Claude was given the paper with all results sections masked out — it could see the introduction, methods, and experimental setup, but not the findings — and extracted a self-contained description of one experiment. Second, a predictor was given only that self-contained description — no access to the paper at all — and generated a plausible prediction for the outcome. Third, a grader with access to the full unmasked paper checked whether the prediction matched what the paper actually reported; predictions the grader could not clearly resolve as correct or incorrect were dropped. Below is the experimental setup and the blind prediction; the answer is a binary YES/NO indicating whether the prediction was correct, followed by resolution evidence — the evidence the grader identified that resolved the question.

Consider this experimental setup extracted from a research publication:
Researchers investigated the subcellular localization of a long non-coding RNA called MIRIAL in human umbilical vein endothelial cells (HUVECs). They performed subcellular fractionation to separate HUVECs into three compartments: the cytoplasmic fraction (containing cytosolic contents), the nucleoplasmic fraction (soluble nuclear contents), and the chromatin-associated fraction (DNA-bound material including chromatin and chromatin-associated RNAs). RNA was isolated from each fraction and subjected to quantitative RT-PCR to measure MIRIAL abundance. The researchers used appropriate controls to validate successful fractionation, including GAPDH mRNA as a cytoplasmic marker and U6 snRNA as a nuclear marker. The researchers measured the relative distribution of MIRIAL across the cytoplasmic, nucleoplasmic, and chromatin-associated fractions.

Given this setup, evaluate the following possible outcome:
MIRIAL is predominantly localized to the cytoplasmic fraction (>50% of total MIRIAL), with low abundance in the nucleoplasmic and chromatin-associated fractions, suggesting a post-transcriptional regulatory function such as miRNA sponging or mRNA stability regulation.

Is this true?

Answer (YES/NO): NO